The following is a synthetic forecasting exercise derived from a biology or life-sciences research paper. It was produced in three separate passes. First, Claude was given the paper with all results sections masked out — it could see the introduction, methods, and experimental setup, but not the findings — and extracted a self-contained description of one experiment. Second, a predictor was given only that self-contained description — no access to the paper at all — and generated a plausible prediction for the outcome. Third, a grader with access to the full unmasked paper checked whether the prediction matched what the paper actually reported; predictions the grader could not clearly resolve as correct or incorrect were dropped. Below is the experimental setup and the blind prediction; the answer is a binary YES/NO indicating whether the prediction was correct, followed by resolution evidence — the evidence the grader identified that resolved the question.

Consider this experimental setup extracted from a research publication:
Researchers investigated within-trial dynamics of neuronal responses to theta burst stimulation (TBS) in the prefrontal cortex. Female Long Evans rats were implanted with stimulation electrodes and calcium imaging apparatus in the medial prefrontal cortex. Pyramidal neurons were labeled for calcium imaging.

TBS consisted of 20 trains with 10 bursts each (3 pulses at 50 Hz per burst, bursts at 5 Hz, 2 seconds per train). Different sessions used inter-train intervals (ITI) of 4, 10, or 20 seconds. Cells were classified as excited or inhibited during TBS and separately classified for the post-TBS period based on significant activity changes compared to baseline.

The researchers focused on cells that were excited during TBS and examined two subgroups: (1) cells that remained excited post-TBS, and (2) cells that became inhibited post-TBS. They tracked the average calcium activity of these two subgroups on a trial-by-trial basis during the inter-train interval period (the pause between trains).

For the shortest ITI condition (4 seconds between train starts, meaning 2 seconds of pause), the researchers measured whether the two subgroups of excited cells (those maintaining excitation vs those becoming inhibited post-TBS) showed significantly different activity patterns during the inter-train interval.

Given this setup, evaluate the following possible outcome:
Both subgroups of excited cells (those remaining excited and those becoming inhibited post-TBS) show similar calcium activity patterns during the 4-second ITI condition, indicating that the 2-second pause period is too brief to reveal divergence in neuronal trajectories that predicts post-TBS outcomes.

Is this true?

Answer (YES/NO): YES